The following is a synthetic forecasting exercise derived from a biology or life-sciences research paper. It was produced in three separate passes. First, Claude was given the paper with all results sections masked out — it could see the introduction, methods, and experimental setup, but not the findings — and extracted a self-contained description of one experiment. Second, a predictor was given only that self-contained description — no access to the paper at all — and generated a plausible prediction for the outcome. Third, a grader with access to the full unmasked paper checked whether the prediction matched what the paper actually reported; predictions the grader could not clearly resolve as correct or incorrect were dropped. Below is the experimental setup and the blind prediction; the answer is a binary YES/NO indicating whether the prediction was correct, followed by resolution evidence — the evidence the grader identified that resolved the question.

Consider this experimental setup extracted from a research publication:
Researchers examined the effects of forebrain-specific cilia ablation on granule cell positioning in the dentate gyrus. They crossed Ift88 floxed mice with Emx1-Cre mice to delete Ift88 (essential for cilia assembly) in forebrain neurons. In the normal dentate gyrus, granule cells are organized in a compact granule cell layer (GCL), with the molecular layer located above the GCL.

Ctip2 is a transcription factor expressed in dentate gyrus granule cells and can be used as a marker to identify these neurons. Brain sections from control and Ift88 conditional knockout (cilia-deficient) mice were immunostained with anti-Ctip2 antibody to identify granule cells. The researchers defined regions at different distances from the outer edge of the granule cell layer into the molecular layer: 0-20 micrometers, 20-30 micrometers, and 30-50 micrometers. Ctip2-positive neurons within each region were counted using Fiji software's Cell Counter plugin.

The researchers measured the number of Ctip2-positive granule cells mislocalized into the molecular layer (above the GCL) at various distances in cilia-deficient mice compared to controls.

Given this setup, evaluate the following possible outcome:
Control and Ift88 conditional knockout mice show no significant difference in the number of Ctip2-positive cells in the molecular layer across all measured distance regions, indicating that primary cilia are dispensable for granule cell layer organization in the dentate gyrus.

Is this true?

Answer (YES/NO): NO